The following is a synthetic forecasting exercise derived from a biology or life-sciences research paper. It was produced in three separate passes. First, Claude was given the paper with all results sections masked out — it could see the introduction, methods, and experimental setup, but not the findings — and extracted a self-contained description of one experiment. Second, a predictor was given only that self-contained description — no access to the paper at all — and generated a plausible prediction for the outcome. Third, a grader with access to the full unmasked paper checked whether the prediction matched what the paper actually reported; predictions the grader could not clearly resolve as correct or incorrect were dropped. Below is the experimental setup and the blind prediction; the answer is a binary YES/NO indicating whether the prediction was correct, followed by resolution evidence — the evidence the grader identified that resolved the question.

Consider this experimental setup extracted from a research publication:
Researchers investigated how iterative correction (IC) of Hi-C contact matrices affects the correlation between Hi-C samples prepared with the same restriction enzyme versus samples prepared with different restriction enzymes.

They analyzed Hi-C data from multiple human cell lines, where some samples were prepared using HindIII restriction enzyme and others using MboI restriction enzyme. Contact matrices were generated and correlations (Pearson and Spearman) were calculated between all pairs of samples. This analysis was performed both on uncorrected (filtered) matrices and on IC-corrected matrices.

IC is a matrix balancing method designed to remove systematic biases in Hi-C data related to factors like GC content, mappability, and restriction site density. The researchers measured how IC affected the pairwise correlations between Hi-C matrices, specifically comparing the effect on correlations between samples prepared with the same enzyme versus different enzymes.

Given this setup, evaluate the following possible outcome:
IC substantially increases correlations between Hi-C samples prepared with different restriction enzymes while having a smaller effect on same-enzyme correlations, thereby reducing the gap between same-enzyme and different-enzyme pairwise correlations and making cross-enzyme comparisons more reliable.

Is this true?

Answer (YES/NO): NO